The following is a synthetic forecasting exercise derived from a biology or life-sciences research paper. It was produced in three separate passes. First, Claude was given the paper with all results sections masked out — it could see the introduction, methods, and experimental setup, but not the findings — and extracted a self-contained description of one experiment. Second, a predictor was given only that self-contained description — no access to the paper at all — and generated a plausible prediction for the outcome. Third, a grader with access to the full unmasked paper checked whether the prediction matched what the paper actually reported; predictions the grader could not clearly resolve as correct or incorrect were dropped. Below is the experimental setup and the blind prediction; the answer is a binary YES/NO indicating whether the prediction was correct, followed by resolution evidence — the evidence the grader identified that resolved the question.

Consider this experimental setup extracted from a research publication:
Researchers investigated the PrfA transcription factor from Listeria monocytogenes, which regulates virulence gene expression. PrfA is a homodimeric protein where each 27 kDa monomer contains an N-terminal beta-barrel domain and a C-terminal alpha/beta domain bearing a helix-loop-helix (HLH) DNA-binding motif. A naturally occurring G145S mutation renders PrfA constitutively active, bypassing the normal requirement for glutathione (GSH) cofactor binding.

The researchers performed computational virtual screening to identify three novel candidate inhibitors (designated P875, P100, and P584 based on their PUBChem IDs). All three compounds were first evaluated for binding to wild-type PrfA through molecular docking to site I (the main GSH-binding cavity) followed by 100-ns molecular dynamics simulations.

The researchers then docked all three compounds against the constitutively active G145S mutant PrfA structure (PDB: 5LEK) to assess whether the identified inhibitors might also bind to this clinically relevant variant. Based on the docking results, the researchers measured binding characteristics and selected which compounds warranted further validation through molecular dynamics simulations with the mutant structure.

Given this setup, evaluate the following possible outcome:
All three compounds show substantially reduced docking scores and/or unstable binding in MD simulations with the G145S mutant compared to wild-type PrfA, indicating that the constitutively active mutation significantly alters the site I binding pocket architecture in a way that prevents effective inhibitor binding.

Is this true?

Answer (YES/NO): NO